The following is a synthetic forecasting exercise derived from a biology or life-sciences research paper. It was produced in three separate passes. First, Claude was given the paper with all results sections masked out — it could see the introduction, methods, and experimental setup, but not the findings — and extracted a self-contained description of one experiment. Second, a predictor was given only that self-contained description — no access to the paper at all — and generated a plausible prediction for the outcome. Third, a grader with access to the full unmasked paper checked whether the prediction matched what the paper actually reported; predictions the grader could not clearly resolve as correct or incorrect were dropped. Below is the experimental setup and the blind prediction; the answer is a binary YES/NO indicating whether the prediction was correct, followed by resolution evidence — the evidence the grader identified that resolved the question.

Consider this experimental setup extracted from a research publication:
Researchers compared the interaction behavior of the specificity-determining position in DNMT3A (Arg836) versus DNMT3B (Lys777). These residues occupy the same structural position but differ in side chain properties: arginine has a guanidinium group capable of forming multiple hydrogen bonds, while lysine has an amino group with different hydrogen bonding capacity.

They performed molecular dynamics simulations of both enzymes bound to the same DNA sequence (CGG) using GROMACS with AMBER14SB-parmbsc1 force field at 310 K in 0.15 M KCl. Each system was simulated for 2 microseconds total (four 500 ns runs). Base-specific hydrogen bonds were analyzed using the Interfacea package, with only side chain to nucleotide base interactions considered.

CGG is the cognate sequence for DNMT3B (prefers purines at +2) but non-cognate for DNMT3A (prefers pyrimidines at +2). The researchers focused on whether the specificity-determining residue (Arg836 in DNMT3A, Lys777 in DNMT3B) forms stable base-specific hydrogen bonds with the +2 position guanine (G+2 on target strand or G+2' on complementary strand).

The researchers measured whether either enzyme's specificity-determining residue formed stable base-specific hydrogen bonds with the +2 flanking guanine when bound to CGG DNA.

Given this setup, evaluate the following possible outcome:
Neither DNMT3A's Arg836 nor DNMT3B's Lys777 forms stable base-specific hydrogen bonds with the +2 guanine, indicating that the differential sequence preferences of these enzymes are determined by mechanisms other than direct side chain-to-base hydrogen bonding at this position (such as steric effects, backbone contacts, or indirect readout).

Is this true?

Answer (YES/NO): NO